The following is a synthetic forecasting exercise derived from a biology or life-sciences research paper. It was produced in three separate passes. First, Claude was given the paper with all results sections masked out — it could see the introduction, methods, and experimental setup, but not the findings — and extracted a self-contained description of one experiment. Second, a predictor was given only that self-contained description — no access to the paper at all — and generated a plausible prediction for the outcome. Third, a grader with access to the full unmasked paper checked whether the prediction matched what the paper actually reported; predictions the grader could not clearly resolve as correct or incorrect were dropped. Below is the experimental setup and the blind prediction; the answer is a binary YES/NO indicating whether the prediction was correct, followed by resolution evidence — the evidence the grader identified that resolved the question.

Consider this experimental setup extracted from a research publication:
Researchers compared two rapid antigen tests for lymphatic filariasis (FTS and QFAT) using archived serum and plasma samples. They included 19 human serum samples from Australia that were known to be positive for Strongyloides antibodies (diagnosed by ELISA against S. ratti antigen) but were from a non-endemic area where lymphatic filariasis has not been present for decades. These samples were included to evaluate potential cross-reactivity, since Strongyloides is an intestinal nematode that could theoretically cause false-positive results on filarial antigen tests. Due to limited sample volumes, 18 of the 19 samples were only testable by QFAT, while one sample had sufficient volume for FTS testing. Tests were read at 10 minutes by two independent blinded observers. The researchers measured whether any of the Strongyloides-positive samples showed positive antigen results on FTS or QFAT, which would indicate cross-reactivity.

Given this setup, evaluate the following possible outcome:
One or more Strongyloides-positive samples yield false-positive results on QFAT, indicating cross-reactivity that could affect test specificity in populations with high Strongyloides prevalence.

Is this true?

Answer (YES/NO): NO